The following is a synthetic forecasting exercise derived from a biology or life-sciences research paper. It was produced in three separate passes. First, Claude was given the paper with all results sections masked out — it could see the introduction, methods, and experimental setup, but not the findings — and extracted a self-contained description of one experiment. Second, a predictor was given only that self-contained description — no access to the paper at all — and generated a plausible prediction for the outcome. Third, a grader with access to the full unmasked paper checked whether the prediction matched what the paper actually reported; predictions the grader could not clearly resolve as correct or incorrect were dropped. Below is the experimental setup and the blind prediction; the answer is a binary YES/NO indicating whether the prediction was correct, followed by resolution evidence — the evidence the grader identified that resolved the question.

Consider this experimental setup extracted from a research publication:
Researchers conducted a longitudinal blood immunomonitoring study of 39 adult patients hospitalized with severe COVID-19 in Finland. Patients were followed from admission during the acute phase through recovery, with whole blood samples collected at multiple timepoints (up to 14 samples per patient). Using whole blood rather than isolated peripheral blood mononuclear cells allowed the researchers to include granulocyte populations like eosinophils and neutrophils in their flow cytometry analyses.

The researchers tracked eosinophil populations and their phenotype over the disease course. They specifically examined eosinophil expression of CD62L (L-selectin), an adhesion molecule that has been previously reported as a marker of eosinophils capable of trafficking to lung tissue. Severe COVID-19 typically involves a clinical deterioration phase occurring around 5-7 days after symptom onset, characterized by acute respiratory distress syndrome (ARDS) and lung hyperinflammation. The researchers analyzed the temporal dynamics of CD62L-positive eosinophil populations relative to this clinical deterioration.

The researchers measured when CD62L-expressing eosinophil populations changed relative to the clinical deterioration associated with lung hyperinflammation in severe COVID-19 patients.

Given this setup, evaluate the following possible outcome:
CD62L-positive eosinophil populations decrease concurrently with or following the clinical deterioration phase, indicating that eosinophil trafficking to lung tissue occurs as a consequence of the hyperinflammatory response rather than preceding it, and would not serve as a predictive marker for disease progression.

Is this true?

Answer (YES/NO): NO